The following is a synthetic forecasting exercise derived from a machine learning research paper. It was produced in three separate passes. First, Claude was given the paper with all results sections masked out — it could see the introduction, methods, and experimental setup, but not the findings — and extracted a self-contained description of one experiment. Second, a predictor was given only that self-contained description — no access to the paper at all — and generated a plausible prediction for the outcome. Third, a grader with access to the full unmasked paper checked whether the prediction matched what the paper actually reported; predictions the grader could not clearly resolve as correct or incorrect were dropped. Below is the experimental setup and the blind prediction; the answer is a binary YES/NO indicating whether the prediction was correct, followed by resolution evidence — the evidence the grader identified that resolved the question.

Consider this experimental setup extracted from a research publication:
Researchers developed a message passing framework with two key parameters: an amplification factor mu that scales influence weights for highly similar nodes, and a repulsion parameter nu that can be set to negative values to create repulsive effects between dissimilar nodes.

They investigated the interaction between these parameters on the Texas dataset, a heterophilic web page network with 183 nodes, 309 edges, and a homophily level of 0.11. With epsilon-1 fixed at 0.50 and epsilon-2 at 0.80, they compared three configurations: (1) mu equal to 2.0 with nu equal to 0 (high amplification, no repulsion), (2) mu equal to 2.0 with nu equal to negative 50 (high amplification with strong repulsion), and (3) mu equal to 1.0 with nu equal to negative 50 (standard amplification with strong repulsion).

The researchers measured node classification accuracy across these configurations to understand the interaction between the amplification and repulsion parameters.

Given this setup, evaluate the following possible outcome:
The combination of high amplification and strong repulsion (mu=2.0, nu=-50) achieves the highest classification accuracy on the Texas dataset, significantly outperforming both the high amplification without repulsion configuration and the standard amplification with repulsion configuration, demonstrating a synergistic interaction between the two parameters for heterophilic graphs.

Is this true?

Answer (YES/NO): NO